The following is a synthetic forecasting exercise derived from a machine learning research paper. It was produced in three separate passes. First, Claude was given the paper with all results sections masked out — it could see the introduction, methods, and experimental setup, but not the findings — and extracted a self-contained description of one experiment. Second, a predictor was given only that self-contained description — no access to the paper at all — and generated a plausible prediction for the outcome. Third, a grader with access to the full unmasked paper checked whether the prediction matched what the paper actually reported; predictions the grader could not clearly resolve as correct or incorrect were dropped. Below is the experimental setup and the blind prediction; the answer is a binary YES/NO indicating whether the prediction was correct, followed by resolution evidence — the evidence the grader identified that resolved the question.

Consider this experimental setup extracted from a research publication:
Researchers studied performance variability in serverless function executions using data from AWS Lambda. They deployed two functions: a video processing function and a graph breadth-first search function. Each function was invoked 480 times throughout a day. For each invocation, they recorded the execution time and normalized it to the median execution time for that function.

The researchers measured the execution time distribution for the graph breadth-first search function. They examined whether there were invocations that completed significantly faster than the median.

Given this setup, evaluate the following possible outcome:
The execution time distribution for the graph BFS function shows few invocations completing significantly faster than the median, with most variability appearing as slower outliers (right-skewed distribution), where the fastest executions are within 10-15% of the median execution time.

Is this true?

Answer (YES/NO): NO